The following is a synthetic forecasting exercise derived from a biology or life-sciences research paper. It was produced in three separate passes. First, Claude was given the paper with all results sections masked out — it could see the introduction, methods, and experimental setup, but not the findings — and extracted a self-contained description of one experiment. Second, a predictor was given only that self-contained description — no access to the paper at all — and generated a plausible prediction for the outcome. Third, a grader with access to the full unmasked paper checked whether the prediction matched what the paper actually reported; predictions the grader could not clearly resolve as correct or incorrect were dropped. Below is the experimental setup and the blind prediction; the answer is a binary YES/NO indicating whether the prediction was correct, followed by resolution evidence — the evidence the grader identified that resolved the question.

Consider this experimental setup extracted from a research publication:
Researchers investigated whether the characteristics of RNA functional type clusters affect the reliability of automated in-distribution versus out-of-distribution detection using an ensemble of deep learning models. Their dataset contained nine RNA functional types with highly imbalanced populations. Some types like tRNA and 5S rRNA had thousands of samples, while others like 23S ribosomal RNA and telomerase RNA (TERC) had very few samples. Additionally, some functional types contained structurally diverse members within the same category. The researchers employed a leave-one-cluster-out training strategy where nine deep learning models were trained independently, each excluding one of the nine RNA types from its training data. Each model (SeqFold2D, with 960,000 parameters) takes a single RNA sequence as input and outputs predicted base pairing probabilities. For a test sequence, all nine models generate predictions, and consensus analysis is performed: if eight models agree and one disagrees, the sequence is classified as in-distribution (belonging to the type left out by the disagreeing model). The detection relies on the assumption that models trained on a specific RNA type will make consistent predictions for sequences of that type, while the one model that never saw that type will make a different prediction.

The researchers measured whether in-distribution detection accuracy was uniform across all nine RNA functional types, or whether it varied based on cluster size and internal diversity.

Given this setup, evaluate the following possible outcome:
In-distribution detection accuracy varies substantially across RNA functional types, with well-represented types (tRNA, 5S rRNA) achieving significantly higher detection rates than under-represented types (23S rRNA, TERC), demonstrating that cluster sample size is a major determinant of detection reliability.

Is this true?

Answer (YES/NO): YES